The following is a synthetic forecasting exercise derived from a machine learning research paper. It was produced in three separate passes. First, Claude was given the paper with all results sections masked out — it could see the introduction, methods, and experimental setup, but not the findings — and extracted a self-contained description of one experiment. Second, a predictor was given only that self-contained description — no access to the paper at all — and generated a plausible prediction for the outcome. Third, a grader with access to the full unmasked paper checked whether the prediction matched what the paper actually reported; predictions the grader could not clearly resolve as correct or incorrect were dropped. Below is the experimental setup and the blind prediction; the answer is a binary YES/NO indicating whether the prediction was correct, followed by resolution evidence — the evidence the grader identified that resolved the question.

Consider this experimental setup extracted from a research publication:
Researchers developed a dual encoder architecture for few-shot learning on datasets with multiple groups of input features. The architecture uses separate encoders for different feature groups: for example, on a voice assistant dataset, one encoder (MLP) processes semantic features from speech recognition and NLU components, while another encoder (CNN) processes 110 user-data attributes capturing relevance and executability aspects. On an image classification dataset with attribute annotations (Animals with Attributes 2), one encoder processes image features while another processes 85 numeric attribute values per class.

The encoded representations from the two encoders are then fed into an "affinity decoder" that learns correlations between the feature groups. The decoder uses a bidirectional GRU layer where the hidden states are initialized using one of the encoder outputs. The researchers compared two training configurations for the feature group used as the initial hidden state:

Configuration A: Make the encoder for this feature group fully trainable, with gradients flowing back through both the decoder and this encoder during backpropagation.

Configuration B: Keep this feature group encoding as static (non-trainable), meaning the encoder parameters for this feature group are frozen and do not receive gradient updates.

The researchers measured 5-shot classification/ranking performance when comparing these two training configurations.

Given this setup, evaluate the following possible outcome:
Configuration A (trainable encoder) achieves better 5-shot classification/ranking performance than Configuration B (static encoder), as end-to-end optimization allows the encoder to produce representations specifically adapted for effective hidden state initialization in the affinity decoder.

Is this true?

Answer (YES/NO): NO